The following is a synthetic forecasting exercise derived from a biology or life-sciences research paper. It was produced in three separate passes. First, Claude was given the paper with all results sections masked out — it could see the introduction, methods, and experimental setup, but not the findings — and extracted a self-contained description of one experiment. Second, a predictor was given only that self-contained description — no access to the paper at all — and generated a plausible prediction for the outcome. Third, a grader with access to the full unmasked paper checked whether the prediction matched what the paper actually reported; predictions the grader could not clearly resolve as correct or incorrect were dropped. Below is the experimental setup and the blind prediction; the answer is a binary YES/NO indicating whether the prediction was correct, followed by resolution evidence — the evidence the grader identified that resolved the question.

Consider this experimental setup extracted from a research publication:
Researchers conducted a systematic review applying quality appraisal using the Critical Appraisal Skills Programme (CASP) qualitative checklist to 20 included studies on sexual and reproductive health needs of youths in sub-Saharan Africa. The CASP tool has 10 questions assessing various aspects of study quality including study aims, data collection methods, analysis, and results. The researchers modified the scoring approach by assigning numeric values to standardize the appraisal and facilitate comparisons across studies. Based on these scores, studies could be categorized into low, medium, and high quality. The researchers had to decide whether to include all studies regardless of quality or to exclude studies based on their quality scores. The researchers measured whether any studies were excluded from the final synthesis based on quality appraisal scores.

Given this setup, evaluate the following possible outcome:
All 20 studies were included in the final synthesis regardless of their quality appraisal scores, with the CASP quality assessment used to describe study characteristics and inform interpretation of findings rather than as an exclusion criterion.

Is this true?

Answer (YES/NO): YES